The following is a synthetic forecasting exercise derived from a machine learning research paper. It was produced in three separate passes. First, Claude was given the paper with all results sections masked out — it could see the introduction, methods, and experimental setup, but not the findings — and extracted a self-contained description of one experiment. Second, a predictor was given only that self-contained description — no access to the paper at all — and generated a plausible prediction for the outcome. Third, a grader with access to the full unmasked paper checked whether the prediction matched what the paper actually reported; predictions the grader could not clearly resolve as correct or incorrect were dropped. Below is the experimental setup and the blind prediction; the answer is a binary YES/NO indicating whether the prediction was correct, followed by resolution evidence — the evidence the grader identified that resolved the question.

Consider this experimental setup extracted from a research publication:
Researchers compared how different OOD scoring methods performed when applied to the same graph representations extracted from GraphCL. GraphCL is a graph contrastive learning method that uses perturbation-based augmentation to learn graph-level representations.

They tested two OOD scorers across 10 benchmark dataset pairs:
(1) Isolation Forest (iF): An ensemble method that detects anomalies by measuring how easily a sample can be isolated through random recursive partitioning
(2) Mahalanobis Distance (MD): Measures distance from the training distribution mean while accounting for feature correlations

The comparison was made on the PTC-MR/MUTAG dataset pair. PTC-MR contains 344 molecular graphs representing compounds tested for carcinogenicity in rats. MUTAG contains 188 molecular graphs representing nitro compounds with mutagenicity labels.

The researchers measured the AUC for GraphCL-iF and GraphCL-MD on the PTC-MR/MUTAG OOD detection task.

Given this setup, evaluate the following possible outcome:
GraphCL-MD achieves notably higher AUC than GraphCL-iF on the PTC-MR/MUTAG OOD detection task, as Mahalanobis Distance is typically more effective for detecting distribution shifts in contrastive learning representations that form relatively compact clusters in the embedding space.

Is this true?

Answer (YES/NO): YES